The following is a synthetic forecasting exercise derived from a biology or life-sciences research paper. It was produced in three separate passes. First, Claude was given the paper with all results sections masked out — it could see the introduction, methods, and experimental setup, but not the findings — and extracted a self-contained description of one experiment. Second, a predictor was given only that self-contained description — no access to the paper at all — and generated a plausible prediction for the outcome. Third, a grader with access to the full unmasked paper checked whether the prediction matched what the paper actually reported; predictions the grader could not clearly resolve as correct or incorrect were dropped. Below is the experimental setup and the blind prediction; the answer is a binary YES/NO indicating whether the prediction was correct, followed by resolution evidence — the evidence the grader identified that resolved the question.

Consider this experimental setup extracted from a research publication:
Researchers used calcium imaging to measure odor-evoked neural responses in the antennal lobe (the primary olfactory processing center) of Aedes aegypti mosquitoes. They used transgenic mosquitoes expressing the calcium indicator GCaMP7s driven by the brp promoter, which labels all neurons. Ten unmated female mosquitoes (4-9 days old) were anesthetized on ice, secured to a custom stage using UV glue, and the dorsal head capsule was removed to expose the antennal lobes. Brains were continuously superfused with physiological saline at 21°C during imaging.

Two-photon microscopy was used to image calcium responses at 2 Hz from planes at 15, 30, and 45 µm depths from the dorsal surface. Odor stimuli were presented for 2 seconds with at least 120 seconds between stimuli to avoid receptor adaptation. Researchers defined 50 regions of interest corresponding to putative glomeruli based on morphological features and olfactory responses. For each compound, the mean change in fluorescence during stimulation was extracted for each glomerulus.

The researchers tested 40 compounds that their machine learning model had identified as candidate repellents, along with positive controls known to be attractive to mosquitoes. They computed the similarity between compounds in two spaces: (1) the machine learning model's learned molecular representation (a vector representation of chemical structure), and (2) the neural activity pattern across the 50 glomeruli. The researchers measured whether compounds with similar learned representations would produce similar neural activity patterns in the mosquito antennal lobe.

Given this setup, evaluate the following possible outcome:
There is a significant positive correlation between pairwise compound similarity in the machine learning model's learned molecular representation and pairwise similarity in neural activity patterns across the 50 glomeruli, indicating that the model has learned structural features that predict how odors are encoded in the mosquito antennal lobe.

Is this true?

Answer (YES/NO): NO